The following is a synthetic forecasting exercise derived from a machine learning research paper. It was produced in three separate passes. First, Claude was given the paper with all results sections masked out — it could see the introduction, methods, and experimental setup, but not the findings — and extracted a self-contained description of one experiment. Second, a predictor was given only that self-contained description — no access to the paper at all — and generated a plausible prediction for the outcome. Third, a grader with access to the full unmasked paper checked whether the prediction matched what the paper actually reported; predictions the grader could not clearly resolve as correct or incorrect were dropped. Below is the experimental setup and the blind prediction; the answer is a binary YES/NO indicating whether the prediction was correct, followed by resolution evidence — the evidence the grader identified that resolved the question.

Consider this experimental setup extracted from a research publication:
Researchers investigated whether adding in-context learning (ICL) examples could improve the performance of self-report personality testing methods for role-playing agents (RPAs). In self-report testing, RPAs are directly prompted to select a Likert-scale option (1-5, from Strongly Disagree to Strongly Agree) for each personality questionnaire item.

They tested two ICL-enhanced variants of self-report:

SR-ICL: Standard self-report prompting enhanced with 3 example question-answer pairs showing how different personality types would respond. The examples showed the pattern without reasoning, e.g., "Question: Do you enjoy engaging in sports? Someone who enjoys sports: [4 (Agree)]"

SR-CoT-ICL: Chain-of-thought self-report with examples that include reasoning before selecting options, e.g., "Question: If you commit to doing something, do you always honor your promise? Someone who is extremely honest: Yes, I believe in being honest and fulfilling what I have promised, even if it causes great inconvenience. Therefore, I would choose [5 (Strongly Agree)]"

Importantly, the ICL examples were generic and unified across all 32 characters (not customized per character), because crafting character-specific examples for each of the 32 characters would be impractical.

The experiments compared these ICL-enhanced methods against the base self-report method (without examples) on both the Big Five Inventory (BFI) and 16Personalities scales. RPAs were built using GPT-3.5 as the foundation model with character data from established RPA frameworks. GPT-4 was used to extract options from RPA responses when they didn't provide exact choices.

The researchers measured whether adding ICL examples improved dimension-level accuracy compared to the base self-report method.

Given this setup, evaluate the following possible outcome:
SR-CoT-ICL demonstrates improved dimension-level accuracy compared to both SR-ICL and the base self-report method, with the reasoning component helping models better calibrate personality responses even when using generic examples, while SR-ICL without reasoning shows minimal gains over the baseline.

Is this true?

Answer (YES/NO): NO